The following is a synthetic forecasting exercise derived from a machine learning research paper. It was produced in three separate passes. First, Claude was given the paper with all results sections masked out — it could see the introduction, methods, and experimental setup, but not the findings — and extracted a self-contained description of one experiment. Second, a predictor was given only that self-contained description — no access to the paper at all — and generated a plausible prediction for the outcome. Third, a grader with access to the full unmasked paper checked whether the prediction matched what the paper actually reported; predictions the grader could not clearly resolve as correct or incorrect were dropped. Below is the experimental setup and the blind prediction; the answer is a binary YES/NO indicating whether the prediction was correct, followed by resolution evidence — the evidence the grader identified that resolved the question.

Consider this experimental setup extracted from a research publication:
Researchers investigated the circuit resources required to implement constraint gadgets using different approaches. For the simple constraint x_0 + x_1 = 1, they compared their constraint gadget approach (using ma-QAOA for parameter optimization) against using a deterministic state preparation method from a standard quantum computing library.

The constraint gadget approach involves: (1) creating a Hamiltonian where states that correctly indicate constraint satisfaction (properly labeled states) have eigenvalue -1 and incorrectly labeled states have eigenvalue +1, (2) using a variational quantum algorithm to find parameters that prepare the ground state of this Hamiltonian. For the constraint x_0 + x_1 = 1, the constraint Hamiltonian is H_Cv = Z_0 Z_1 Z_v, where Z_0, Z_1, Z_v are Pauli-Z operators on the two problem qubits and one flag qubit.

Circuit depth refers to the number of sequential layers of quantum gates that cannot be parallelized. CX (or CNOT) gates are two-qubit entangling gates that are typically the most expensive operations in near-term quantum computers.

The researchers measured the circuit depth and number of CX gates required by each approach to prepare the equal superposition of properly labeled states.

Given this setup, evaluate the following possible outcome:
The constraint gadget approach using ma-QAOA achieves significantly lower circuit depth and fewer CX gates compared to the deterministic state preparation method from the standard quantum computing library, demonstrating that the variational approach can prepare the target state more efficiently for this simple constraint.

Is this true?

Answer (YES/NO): NO